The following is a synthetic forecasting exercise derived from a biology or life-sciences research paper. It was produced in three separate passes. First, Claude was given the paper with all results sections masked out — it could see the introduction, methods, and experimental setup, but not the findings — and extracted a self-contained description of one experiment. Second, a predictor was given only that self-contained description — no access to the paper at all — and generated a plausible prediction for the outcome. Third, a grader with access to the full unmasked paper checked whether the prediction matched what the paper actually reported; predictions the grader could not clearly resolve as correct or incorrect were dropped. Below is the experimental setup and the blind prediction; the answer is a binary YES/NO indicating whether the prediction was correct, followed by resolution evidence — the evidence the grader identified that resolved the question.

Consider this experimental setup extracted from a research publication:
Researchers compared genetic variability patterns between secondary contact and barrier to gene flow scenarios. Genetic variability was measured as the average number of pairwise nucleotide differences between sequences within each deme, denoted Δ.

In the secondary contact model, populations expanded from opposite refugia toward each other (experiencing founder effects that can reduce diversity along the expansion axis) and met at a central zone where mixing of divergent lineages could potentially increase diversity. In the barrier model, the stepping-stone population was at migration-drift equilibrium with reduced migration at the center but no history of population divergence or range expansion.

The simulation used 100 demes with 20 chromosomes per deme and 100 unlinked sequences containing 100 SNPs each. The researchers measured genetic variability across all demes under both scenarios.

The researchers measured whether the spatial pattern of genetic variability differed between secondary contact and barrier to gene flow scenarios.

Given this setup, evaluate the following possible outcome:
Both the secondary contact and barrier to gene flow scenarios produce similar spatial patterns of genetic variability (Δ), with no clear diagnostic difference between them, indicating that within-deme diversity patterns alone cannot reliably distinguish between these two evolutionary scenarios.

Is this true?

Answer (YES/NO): NO